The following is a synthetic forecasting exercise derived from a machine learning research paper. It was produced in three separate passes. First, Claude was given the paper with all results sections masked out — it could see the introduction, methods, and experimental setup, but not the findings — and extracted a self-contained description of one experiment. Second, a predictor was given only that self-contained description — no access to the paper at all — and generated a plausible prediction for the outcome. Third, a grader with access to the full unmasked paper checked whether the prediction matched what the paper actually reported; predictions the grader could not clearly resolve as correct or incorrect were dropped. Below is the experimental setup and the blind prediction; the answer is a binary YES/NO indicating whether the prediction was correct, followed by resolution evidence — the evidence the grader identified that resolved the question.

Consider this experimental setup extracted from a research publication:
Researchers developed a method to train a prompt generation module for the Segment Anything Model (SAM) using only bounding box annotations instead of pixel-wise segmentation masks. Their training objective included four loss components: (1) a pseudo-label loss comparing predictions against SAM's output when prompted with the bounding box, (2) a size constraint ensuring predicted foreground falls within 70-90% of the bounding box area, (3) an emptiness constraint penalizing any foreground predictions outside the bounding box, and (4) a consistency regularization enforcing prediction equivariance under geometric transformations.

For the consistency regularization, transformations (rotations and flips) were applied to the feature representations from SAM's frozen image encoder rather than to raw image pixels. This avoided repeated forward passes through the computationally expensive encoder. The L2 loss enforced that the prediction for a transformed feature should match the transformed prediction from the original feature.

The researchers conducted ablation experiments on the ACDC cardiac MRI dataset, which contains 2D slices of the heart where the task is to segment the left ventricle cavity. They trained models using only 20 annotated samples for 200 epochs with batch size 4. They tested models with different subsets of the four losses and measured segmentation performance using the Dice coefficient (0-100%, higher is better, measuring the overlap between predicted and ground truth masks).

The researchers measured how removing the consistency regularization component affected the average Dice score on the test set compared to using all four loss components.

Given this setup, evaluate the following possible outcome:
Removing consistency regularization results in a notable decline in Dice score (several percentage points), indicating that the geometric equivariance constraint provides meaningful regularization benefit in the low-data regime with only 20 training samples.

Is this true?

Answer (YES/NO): YES